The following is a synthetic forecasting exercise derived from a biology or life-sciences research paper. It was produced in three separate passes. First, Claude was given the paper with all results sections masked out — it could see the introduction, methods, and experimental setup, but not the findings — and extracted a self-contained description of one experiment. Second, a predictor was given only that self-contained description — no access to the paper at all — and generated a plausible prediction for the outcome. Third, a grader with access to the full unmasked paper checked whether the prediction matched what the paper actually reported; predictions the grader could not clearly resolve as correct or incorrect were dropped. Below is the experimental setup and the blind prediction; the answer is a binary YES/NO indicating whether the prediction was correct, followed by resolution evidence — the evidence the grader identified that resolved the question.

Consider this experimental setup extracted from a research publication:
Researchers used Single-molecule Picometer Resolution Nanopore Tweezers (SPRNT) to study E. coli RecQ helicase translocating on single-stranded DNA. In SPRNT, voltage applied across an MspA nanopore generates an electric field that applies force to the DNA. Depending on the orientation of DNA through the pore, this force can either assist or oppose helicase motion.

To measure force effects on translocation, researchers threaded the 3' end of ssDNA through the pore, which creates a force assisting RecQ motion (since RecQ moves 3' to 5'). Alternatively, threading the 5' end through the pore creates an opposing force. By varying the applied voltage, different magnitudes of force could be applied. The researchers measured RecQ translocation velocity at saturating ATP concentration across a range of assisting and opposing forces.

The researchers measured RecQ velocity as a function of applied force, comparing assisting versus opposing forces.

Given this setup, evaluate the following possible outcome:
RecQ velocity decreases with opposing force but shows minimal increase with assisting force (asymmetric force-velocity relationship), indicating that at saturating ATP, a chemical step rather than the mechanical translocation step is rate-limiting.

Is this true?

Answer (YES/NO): YES